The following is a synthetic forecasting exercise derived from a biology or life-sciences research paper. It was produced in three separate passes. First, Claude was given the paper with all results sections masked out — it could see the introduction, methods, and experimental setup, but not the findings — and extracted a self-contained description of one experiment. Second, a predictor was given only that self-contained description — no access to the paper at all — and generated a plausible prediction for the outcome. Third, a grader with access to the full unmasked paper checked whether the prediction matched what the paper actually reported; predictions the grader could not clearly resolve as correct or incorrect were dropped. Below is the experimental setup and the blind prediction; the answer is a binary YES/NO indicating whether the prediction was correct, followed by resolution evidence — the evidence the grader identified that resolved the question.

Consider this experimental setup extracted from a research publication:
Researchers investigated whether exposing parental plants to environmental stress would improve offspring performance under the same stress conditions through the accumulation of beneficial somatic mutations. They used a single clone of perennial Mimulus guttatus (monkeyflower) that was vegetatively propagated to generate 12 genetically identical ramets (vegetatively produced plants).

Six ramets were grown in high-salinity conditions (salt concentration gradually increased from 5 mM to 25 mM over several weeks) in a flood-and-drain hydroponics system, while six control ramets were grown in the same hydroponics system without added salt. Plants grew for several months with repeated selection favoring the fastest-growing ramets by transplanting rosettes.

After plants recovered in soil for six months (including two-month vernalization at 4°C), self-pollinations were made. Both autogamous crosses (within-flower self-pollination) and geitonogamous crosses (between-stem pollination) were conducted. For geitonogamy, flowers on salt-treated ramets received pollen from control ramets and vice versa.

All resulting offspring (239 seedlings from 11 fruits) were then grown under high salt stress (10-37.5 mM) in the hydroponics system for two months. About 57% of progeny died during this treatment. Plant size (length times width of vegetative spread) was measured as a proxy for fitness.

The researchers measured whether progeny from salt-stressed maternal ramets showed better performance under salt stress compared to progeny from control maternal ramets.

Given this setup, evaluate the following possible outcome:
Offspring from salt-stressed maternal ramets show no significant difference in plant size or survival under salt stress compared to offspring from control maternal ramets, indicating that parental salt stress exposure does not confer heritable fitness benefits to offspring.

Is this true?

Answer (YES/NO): YES